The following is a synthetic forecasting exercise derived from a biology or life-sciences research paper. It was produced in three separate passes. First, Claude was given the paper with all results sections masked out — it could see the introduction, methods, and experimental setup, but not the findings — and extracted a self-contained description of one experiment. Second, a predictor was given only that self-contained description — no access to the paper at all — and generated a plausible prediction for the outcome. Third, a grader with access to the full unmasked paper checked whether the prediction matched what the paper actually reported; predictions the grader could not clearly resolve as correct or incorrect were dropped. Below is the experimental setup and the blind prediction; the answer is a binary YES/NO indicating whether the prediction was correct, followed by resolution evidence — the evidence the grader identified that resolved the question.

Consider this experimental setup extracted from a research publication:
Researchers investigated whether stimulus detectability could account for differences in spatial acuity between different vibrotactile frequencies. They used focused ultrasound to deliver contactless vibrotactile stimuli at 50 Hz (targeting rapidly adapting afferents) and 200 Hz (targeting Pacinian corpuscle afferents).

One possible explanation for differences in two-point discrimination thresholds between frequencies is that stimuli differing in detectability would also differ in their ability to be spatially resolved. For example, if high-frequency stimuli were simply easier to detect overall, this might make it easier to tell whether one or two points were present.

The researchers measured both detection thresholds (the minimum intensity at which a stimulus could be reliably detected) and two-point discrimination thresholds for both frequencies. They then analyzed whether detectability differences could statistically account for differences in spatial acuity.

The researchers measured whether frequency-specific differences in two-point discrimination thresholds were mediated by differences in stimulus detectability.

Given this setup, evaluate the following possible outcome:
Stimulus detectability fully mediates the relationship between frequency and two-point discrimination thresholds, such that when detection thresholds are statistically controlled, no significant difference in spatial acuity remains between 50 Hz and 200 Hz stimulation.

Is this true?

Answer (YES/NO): NO